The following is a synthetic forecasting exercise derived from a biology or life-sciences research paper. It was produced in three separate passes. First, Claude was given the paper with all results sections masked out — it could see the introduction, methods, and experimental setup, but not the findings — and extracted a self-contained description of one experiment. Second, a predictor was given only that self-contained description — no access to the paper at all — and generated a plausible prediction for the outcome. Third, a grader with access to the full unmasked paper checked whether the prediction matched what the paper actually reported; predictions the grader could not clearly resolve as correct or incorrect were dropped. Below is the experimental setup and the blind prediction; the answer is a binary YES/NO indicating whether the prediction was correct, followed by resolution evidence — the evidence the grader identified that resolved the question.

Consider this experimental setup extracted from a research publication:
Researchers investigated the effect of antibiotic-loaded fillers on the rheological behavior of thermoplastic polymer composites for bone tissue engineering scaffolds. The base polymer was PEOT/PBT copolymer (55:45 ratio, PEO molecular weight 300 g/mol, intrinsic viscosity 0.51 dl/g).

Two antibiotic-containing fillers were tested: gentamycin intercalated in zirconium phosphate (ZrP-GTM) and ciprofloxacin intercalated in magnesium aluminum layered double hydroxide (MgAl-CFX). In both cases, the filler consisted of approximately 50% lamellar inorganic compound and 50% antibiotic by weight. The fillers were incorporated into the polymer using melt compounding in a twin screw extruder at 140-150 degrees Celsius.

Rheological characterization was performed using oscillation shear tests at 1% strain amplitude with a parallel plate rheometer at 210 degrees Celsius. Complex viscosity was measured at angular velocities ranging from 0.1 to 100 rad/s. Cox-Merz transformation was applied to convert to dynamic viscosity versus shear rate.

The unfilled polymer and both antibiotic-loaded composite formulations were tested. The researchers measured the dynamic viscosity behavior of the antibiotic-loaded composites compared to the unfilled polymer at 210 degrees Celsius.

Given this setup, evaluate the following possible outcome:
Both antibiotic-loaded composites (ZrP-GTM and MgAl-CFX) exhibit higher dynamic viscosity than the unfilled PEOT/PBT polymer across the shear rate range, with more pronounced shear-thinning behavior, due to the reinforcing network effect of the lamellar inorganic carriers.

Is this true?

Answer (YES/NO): YES